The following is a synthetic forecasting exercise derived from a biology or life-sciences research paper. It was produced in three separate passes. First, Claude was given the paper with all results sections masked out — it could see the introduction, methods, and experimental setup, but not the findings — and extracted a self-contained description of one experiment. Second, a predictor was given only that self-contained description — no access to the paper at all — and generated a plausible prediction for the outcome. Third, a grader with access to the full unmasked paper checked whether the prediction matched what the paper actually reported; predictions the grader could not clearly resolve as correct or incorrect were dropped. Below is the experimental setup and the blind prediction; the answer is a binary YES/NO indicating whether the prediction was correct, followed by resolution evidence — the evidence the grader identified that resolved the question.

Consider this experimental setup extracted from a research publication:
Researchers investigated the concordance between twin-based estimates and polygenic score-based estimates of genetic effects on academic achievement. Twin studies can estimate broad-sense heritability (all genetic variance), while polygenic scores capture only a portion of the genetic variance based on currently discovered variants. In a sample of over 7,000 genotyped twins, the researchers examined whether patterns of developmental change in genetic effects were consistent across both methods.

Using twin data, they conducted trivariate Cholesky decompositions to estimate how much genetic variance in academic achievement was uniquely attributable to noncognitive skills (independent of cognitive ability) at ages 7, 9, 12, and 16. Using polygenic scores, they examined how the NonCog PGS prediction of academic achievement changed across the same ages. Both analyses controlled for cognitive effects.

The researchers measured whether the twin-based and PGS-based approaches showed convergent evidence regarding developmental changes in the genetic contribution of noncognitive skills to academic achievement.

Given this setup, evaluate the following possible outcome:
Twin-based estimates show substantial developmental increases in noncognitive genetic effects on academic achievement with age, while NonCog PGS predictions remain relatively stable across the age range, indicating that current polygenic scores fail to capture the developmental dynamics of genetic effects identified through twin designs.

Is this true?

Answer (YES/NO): NO